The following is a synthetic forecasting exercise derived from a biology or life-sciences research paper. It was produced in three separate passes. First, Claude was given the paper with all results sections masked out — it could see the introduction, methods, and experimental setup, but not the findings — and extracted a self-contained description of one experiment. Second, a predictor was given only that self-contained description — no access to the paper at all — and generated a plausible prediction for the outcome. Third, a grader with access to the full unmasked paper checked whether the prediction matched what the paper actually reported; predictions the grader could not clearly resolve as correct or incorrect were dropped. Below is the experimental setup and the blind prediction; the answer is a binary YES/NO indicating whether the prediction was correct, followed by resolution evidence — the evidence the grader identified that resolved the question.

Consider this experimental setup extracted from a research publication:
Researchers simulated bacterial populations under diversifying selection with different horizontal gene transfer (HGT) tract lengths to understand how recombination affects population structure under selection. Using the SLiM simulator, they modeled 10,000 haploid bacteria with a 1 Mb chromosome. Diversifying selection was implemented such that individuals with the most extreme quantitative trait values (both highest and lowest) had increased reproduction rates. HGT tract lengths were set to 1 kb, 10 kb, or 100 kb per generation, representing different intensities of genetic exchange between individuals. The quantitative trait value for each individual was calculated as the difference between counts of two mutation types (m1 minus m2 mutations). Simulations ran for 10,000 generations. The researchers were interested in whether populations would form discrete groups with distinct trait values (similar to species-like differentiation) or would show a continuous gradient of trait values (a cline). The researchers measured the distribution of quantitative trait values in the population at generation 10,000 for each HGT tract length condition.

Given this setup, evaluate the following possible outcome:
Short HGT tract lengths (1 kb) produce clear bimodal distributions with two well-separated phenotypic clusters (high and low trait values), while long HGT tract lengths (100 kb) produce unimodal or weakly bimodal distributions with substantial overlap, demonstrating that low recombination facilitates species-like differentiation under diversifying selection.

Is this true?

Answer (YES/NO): YES